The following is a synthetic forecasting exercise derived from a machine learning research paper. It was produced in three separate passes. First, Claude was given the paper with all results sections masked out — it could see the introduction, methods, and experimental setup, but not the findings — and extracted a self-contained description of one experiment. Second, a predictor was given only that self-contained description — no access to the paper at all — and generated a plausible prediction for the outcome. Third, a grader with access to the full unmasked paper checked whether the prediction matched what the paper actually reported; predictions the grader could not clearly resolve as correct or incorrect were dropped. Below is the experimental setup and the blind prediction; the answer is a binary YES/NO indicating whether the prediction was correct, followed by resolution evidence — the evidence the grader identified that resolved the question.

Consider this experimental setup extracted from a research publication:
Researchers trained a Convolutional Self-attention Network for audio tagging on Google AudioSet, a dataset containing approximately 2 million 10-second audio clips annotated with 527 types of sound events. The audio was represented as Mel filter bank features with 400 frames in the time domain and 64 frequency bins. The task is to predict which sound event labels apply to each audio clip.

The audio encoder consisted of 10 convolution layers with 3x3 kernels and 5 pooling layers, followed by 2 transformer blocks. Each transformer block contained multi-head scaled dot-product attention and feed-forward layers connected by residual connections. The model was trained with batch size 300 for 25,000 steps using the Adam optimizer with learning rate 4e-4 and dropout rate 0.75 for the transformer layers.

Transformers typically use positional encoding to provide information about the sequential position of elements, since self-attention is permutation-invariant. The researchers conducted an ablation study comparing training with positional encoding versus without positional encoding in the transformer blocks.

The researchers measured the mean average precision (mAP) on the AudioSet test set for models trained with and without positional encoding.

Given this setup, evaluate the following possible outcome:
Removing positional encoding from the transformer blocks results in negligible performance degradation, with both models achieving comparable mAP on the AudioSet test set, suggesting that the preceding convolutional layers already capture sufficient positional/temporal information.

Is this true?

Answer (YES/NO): NO